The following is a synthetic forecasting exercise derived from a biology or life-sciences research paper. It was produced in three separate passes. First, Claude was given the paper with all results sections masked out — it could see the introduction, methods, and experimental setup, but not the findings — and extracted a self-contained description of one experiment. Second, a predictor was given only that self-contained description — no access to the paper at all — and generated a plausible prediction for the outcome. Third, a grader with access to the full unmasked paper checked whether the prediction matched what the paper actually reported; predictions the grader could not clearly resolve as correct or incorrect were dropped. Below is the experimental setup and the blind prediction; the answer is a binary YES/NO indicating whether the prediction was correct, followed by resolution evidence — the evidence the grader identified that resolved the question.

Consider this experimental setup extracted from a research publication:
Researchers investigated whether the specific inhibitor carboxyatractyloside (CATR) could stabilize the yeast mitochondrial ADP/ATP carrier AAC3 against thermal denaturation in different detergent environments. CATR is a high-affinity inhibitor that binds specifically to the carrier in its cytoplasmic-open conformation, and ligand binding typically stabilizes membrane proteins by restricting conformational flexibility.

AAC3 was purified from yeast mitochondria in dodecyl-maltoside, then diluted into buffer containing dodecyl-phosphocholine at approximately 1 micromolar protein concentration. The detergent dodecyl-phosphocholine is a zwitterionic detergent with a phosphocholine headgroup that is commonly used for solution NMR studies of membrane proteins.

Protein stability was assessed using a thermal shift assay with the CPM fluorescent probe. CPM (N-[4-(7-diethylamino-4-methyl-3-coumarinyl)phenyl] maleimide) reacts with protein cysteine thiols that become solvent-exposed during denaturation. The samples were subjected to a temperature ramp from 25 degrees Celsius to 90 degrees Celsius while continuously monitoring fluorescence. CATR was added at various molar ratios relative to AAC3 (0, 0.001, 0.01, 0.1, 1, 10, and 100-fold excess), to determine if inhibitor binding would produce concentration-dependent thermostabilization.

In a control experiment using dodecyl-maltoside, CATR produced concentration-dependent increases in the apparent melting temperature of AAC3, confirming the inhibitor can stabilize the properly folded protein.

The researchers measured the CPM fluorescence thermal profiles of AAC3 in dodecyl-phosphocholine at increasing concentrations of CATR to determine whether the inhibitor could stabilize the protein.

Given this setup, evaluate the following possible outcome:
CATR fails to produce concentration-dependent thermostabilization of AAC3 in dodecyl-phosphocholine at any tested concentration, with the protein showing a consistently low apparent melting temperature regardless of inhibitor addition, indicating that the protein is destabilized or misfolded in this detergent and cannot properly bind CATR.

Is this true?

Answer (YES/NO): NO